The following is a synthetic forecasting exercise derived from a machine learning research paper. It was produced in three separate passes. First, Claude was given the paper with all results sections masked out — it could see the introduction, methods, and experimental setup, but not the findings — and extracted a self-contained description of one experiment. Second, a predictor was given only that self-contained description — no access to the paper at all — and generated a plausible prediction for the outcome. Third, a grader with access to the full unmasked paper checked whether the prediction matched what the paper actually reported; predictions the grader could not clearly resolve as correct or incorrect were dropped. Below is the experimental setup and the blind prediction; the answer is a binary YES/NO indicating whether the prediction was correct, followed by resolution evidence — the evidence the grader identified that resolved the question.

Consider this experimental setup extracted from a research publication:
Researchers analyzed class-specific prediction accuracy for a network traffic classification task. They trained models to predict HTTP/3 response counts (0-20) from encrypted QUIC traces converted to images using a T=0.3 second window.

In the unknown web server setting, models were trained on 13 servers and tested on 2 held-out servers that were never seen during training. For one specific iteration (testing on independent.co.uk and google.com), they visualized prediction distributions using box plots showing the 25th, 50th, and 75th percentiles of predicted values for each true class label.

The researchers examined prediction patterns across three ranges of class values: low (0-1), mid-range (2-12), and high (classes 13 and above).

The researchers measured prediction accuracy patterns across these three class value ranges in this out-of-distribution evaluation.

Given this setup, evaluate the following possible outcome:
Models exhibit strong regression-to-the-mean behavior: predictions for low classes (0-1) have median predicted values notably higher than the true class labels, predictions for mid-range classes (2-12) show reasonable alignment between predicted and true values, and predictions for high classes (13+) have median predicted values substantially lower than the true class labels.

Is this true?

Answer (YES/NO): NO